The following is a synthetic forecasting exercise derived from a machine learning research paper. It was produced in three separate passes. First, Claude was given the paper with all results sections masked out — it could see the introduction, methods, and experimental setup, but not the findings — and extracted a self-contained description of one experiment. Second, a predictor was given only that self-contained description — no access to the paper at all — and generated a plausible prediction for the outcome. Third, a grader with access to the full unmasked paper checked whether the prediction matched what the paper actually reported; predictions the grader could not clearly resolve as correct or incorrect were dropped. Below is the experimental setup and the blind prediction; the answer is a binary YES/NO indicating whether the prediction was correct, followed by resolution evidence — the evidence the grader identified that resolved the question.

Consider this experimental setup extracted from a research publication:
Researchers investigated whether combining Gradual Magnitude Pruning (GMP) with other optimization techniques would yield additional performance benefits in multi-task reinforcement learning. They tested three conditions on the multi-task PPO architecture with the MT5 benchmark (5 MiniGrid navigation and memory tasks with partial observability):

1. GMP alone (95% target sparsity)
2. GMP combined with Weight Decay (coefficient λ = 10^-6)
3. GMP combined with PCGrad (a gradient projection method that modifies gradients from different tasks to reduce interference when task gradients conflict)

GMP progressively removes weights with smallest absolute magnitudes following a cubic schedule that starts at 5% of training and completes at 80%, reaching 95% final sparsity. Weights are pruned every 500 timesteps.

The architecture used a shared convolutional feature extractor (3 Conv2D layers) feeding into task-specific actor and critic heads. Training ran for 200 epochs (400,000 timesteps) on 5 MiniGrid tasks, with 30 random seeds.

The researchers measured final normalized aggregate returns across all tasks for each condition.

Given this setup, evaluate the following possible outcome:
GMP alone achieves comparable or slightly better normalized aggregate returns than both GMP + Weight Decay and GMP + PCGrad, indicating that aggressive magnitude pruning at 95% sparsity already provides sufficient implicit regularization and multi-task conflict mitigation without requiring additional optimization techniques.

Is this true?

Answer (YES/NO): YES